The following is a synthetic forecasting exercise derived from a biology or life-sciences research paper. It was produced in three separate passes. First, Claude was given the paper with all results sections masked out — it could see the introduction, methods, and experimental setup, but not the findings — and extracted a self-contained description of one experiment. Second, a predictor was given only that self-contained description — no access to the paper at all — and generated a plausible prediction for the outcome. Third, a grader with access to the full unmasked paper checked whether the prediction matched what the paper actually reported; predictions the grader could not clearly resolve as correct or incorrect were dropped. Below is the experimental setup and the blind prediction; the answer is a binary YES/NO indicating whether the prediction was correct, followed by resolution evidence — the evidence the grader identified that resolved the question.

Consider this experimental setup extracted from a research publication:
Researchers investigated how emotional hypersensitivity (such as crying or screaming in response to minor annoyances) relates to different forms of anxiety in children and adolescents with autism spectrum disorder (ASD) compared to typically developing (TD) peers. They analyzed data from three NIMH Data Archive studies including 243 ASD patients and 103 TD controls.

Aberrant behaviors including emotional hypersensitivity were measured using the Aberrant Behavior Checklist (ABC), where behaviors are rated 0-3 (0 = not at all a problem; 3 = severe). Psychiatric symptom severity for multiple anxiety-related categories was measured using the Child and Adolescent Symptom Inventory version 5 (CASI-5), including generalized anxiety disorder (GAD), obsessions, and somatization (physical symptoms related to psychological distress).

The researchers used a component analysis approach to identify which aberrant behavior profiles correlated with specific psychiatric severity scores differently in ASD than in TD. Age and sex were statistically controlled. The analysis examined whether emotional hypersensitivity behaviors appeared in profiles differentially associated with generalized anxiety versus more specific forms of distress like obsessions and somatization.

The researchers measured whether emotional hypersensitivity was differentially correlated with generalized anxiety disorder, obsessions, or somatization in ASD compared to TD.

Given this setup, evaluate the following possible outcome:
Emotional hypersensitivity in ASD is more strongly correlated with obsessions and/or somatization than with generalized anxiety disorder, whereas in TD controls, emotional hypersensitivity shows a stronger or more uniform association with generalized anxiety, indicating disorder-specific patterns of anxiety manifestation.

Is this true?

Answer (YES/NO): YES